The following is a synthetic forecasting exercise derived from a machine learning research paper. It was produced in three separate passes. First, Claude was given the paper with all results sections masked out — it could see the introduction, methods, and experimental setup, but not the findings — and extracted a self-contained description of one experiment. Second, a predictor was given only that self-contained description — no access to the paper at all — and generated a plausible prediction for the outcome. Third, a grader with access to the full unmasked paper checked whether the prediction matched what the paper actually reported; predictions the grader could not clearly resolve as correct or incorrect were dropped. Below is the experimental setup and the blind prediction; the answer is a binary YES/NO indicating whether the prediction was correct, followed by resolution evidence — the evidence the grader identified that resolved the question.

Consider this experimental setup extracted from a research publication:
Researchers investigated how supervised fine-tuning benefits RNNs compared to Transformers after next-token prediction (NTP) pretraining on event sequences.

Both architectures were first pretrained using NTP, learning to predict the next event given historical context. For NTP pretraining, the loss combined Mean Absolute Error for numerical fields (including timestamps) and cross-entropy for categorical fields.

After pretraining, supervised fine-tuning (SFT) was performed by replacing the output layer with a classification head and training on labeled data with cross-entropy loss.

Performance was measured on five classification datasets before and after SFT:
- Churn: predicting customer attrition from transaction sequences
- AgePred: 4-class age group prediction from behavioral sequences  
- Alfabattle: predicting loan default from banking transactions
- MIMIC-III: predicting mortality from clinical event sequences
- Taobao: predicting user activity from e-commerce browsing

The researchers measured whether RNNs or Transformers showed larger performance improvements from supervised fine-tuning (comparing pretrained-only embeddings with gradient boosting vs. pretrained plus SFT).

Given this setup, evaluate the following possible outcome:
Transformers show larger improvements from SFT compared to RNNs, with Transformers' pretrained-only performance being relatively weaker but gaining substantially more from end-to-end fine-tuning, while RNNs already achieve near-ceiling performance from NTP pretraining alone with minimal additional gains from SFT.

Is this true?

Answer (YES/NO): YES